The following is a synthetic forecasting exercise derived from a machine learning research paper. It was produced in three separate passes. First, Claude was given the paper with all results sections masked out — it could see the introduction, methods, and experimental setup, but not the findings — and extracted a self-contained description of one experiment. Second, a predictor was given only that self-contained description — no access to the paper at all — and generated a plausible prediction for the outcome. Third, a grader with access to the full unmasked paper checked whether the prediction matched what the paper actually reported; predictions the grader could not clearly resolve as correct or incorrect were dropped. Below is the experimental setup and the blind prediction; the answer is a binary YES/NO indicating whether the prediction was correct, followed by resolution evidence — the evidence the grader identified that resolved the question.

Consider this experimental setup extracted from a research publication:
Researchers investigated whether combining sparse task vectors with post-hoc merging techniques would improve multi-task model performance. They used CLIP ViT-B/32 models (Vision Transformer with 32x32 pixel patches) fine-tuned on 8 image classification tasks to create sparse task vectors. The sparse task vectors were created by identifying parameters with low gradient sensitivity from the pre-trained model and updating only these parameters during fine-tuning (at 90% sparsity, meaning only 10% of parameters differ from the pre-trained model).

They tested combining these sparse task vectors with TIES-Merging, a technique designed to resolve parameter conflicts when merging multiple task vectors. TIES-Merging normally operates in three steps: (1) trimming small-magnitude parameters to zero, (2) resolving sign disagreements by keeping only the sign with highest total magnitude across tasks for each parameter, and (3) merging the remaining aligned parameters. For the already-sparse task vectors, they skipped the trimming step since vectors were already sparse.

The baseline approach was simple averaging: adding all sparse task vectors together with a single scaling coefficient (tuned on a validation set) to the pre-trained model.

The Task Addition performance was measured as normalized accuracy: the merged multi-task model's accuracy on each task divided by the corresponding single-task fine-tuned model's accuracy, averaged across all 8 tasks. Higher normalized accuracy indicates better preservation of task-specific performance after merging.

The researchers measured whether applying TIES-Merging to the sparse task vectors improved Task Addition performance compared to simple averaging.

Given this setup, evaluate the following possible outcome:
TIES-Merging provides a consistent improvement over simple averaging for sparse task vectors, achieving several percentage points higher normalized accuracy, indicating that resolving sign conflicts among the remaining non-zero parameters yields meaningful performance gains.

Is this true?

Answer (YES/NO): NO